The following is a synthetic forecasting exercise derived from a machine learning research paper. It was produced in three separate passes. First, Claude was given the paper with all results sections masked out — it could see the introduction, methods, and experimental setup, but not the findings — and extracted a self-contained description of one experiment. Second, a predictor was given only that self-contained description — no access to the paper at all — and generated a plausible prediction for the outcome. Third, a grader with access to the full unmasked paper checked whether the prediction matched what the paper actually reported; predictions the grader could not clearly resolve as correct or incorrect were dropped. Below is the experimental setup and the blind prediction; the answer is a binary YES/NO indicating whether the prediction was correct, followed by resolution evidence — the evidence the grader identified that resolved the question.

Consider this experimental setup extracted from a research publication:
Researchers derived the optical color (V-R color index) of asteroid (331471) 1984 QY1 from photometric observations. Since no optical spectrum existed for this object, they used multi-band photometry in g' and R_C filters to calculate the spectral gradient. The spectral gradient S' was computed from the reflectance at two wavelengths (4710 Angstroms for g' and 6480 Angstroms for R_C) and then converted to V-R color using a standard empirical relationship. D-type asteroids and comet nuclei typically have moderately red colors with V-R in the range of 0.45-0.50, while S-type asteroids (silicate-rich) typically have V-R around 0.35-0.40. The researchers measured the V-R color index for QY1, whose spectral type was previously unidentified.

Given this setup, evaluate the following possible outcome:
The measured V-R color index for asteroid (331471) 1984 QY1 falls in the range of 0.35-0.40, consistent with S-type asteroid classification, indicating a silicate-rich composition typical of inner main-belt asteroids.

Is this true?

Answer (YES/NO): NO